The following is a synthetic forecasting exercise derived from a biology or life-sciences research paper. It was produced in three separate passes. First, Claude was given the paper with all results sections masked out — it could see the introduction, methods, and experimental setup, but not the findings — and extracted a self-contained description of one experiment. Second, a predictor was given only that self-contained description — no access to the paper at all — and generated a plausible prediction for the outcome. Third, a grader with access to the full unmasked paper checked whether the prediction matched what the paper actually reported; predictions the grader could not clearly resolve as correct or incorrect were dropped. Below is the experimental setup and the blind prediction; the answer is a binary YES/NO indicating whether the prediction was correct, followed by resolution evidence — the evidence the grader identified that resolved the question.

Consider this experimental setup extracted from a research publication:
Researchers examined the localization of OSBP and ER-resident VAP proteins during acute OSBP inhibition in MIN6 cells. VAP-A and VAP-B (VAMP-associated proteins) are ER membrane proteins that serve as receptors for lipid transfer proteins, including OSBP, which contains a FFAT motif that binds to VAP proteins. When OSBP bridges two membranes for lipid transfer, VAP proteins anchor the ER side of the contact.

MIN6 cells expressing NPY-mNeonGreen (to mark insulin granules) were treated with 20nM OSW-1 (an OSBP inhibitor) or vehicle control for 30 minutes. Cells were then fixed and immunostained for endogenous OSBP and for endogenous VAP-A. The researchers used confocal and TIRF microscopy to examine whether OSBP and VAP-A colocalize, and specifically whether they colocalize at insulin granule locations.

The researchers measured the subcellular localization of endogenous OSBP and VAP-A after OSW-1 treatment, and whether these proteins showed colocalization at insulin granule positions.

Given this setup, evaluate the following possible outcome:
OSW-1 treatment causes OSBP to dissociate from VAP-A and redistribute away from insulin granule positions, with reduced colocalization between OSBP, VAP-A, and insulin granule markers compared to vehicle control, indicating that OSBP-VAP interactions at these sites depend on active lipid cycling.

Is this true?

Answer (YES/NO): NO